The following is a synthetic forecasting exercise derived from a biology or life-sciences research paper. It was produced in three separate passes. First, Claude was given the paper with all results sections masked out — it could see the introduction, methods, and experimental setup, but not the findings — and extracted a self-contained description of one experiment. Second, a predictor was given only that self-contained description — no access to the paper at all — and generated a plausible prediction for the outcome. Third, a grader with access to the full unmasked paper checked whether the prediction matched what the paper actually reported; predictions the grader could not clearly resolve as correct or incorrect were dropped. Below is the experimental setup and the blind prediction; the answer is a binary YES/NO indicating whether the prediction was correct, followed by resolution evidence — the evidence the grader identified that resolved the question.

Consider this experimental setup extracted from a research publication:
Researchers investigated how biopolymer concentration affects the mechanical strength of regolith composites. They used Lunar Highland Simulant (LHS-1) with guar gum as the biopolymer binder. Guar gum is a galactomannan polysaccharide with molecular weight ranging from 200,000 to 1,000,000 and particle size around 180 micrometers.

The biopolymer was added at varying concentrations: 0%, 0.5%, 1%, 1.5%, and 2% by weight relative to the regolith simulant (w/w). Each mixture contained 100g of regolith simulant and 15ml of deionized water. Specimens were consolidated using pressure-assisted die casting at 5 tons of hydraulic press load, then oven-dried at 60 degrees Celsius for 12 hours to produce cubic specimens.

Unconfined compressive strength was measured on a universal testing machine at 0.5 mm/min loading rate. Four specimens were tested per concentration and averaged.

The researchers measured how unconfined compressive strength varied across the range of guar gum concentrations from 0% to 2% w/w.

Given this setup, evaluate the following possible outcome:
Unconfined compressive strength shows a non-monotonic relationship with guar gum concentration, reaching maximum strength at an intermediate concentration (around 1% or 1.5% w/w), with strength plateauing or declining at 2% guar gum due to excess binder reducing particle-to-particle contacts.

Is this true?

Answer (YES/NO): NO